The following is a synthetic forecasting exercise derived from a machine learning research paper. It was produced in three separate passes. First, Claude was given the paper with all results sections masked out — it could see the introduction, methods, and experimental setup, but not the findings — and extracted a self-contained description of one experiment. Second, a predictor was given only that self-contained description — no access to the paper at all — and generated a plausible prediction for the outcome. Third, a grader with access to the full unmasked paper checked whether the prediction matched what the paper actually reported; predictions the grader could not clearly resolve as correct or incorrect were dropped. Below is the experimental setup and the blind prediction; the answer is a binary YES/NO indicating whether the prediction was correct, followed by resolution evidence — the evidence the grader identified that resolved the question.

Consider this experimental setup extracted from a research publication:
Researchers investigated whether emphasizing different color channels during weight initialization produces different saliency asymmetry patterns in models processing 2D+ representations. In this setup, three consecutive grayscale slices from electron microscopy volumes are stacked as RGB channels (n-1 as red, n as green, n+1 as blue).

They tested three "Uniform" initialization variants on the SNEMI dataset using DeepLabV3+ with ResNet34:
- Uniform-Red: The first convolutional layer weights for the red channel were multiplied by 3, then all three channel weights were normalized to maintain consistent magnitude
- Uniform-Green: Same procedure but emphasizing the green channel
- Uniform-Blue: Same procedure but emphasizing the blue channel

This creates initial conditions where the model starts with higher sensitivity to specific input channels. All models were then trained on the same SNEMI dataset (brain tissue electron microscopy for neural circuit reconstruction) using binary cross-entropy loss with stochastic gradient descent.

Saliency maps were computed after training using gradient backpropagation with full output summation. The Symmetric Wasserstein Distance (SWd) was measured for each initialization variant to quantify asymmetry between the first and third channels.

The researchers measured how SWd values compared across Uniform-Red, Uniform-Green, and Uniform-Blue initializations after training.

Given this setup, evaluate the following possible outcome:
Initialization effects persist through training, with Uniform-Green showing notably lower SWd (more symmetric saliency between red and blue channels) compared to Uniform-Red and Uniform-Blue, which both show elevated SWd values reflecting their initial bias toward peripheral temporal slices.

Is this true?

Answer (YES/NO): NO